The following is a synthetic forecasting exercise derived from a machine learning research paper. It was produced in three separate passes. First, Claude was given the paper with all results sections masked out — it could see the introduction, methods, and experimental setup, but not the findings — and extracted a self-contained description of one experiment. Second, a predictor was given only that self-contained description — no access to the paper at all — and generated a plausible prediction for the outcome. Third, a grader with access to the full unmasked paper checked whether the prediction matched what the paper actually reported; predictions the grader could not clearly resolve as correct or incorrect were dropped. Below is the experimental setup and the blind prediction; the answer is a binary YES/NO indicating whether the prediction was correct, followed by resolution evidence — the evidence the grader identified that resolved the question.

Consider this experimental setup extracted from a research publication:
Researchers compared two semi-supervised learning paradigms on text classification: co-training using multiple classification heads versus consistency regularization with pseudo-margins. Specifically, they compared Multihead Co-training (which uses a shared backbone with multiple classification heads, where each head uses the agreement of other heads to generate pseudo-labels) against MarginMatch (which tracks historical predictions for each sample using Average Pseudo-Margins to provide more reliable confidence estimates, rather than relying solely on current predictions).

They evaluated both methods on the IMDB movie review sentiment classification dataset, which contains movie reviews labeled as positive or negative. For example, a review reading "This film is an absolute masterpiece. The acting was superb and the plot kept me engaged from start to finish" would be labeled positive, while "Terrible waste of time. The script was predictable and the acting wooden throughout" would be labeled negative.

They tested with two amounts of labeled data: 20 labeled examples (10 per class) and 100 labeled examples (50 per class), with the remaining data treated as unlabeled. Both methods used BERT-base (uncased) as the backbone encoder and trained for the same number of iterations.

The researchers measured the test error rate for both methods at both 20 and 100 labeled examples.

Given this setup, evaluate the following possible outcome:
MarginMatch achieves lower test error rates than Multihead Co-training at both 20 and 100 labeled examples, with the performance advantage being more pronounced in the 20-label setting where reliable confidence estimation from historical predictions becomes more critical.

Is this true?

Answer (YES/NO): YES